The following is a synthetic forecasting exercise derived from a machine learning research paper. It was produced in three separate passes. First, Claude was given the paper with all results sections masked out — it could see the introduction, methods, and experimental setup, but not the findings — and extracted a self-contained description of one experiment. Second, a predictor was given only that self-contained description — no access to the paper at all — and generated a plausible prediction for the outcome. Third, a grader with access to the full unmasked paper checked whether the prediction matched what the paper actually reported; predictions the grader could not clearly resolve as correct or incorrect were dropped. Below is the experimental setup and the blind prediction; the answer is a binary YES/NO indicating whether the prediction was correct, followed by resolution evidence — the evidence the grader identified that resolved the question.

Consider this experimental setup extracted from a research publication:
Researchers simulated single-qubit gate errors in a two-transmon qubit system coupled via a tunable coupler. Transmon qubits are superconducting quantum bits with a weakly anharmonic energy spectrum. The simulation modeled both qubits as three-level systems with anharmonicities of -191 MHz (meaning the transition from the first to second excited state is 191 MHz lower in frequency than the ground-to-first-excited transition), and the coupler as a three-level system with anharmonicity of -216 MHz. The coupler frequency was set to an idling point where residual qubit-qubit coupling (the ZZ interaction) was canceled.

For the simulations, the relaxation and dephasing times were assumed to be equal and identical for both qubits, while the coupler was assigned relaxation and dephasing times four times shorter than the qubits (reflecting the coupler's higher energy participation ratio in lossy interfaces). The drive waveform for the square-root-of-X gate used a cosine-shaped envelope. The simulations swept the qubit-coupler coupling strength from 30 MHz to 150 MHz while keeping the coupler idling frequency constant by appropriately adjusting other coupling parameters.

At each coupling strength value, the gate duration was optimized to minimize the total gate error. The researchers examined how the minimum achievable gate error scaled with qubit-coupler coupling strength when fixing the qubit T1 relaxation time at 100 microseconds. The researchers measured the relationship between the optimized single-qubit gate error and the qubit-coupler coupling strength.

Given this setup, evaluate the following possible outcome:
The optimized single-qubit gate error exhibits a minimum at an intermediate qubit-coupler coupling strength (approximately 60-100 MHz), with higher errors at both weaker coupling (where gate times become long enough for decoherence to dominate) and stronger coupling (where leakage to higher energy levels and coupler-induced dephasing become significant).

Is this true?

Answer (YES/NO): NO